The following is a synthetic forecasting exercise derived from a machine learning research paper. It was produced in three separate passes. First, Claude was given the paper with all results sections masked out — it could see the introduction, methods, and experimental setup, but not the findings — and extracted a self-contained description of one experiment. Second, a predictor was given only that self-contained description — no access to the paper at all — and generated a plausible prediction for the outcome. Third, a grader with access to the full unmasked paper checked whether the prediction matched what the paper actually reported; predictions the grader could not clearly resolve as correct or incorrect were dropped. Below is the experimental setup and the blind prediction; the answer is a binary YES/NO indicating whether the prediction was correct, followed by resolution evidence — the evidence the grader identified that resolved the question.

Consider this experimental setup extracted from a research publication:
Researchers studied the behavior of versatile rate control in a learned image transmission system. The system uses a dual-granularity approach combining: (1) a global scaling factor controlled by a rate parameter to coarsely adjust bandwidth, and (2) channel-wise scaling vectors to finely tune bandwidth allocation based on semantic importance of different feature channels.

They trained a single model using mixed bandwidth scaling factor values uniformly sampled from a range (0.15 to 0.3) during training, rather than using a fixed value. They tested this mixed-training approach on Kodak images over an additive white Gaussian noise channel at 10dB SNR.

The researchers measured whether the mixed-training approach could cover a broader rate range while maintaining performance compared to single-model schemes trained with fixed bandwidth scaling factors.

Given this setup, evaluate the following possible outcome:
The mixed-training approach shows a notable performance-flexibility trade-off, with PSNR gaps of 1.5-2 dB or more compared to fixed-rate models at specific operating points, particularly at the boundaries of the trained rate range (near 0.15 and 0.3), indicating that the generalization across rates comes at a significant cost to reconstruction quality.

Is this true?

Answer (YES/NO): NO